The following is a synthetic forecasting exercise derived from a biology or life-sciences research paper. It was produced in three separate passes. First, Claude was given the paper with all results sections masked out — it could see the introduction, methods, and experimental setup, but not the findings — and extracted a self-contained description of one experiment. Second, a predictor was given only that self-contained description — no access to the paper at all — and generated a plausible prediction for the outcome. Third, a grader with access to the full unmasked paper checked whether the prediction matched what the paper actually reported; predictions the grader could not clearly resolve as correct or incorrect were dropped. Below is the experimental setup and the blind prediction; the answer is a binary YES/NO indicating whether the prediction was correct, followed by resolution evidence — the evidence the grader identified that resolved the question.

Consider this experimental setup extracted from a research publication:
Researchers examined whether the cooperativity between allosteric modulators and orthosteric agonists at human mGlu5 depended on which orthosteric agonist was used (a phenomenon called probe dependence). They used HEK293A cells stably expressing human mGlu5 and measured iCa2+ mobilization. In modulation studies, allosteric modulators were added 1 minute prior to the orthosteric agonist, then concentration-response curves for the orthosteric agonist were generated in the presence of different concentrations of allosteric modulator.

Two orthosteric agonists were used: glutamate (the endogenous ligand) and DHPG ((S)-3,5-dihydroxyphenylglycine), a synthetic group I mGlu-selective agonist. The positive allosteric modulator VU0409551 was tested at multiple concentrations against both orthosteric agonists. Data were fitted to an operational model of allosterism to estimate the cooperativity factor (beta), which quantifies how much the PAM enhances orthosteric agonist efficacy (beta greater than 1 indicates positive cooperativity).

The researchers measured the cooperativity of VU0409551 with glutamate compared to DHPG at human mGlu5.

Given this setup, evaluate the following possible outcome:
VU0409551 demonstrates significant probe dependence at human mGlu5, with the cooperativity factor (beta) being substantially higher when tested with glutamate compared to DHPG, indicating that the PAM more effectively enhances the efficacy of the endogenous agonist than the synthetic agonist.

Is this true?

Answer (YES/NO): YES